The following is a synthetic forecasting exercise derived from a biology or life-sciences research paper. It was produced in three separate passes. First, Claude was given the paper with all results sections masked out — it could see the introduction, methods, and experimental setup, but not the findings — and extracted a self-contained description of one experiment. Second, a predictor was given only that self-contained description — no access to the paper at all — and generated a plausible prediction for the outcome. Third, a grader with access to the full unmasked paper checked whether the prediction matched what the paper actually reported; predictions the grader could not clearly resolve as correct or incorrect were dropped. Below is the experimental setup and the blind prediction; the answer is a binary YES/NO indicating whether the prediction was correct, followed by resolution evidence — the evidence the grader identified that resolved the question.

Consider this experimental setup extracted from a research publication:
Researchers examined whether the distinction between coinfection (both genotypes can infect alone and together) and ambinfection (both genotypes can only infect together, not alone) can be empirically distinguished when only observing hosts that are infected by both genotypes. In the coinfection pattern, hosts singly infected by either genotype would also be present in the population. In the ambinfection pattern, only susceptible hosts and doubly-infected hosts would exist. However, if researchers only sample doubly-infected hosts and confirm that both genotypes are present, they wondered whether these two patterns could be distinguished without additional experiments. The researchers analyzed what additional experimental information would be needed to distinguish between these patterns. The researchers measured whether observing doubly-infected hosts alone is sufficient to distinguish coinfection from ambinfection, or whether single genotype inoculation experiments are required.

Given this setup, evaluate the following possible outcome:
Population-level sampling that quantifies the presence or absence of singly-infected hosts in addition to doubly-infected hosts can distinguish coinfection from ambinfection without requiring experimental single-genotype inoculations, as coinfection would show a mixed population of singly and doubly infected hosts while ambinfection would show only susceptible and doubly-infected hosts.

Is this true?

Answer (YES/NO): NO